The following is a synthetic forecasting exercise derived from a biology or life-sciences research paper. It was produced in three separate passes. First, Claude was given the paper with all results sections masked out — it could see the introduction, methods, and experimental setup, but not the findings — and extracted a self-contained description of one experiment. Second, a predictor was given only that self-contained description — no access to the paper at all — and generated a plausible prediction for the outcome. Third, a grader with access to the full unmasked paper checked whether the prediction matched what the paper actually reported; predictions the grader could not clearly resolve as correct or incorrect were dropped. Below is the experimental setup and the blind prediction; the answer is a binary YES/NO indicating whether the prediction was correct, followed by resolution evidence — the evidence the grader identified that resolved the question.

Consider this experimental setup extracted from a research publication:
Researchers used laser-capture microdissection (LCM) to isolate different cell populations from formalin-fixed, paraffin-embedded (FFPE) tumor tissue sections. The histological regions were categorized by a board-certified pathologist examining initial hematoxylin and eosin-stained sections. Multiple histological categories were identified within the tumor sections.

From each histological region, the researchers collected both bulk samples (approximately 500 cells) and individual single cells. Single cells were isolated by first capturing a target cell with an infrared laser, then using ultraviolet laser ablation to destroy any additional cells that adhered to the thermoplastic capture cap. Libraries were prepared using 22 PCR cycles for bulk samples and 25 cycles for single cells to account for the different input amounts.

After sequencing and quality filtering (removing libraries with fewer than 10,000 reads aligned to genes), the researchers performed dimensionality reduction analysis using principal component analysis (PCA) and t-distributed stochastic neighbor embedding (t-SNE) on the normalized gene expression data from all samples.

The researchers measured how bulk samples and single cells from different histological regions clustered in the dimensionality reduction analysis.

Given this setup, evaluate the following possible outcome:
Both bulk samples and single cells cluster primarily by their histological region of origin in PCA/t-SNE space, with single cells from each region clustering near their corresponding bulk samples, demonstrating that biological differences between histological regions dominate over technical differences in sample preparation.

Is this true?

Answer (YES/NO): NO